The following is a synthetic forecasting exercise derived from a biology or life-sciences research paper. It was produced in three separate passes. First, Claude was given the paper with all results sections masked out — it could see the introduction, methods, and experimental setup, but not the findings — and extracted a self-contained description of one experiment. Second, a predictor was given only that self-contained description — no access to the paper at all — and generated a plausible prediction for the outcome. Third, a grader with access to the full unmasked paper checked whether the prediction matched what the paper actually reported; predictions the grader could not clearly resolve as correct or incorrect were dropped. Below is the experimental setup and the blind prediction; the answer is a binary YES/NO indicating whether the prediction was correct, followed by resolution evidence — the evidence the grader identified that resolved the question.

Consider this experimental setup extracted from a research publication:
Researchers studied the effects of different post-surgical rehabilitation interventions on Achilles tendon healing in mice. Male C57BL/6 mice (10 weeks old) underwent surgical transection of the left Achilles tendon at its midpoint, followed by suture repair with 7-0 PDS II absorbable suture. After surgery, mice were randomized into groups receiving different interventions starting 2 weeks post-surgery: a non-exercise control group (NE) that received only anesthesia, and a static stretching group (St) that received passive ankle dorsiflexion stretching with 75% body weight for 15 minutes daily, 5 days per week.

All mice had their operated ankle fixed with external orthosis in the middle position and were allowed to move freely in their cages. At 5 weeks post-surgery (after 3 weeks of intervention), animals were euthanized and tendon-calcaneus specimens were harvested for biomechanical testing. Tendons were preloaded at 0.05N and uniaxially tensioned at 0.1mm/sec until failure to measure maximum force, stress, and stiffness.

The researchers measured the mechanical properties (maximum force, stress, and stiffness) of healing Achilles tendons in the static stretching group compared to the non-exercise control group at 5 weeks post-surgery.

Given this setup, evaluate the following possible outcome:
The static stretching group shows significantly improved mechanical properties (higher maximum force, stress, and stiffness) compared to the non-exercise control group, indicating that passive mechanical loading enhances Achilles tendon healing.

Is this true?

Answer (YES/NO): NO